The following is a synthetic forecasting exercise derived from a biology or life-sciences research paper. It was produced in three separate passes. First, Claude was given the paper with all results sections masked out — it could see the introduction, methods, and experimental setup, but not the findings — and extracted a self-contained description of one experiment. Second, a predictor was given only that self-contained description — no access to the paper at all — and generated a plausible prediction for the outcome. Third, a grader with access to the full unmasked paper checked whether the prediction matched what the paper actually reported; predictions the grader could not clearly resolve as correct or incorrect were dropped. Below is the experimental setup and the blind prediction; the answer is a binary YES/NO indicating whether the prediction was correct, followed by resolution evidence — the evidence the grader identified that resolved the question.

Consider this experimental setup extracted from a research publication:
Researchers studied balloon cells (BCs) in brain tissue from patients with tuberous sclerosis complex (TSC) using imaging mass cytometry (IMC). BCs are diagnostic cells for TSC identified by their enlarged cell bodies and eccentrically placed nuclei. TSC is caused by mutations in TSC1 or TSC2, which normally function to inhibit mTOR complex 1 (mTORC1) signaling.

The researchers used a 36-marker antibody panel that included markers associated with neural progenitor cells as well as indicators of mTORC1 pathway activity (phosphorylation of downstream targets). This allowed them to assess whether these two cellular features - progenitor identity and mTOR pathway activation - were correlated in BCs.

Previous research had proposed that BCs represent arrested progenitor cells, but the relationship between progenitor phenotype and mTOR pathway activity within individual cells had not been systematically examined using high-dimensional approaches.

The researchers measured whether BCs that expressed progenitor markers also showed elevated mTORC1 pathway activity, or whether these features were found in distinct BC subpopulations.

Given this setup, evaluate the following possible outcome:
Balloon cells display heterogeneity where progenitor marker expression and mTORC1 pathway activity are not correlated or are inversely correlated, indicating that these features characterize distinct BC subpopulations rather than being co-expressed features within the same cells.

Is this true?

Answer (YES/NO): NO